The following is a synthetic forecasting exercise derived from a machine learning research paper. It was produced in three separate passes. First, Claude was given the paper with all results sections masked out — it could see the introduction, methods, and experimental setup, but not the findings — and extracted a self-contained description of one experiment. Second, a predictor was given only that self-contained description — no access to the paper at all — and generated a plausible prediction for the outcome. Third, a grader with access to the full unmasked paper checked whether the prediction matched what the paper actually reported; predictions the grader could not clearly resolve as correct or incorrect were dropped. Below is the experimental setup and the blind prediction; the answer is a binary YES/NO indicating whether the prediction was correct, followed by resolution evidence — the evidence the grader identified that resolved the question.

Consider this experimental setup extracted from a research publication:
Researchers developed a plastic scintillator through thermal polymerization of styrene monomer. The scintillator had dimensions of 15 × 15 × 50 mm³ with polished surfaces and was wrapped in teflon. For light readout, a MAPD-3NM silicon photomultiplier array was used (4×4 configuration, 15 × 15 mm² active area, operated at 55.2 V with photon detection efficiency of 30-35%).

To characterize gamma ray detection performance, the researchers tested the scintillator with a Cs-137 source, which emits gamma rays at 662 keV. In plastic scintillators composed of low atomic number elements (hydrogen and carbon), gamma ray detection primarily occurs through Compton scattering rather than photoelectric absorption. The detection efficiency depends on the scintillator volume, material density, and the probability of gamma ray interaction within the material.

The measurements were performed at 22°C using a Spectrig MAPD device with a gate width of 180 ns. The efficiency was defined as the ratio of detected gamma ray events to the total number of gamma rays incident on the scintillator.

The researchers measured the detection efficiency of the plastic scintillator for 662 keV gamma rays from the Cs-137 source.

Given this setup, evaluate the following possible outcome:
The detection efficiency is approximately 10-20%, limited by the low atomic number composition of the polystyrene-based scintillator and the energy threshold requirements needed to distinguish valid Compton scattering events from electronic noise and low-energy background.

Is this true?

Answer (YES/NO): NO